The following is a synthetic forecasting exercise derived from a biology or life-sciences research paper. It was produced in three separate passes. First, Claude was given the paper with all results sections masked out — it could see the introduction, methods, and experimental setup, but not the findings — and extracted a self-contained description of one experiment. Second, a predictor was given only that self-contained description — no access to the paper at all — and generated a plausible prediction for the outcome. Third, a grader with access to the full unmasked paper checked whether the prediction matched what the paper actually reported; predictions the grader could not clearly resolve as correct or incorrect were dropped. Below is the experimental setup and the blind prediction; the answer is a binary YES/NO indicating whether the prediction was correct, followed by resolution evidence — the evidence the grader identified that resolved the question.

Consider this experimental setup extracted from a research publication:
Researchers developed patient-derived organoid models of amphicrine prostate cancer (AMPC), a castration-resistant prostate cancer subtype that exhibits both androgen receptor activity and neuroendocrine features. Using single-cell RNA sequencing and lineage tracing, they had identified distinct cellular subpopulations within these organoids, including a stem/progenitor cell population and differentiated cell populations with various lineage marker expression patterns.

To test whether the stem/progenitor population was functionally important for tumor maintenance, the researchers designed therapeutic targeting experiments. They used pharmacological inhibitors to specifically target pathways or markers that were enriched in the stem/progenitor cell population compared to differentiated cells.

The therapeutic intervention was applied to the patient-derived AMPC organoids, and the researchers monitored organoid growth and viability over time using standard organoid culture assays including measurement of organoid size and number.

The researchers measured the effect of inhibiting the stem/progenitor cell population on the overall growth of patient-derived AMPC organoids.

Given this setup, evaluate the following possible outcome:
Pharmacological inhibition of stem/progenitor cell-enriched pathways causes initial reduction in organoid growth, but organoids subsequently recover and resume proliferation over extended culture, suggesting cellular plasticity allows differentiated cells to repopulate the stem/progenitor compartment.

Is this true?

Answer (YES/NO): NO